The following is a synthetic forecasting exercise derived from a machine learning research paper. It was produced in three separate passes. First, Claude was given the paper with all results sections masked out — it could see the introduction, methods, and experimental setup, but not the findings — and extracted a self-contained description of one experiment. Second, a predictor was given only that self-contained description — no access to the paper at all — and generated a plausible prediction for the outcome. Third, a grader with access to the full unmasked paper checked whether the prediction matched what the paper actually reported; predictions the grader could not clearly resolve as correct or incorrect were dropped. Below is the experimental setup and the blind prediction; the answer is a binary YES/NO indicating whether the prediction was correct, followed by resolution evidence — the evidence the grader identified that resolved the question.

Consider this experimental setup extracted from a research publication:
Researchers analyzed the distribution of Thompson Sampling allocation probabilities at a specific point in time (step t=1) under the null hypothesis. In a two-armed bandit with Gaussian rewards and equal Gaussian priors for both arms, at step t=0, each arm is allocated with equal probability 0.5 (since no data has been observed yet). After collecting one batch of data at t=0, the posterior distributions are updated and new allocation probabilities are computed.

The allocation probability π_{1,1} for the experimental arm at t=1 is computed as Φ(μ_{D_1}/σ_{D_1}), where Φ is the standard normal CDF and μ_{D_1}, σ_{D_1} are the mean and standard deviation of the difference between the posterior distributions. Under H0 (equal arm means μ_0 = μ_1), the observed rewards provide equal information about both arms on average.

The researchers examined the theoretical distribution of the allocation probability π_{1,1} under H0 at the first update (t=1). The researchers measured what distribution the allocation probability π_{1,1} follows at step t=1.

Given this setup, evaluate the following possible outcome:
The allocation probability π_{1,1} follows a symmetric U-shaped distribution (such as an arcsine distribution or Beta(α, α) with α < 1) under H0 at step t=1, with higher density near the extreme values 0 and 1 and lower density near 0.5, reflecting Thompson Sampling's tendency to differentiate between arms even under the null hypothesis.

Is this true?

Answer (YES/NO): NO